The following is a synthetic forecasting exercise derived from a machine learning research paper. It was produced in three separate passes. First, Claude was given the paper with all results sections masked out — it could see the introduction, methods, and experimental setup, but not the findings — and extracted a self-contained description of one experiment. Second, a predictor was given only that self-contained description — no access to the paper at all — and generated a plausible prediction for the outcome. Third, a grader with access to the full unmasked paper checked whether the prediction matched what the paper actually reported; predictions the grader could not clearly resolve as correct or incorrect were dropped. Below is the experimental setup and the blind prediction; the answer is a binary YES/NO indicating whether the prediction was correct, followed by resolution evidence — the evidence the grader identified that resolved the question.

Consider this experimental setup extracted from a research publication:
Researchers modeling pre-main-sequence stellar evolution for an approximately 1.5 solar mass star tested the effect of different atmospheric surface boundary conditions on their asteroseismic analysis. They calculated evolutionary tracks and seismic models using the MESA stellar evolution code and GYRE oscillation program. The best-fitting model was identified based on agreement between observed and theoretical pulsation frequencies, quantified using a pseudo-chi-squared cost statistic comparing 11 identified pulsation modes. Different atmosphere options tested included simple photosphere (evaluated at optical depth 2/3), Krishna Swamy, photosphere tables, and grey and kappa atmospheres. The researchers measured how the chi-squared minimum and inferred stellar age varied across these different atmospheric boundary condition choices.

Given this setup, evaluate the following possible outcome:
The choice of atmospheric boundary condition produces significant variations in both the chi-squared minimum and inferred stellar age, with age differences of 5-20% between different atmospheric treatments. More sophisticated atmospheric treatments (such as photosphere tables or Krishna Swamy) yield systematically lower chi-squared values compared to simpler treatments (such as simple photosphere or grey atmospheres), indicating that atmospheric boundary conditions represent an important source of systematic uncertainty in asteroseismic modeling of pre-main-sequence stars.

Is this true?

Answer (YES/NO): NO